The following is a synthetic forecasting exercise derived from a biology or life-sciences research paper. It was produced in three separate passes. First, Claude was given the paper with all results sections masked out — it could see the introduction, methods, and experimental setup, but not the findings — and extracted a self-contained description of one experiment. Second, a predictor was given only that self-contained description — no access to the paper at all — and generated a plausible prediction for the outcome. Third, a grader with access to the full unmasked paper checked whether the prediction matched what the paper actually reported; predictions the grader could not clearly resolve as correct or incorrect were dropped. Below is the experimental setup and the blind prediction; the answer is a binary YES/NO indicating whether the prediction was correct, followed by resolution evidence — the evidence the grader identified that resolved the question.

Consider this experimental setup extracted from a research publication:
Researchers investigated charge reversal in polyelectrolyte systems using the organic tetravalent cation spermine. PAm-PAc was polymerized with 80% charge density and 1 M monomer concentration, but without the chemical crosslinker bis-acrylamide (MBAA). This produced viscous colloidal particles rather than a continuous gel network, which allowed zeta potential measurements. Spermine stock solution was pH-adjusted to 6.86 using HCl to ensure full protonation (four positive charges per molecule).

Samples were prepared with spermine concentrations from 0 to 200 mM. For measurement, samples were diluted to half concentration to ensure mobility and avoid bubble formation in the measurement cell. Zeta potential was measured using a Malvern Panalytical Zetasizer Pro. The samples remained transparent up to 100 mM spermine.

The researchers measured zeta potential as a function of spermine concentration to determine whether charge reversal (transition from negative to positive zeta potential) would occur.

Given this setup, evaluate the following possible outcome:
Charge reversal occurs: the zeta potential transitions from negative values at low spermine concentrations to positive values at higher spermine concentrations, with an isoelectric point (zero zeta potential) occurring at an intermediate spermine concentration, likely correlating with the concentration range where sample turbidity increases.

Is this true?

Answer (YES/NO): NO